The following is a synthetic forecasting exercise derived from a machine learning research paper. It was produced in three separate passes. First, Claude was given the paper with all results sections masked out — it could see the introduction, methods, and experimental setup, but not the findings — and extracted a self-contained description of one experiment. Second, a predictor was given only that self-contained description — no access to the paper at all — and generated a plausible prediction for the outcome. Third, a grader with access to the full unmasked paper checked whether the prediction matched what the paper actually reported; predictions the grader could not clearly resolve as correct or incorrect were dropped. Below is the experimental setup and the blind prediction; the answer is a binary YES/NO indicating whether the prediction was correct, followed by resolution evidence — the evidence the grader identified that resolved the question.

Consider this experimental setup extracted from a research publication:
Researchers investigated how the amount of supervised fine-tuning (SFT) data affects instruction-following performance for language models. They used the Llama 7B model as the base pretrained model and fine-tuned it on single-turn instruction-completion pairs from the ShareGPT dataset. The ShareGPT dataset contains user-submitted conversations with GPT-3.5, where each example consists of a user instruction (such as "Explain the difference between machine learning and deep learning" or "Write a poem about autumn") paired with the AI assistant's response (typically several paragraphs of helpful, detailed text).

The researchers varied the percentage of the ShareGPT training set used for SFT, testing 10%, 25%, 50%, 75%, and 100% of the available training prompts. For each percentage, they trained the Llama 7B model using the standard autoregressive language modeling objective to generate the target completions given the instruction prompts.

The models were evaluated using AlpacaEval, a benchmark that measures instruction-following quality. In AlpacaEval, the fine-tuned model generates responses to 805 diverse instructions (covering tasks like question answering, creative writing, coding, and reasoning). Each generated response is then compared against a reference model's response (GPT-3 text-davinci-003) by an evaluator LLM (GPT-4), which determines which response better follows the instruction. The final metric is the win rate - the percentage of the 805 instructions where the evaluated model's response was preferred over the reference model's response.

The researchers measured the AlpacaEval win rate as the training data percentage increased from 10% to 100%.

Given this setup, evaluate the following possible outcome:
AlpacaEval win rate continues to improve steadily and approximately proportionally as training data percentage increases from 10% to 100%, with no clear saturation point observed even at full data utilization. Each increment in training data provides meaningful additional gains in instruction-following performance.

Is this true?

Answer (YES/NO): NO